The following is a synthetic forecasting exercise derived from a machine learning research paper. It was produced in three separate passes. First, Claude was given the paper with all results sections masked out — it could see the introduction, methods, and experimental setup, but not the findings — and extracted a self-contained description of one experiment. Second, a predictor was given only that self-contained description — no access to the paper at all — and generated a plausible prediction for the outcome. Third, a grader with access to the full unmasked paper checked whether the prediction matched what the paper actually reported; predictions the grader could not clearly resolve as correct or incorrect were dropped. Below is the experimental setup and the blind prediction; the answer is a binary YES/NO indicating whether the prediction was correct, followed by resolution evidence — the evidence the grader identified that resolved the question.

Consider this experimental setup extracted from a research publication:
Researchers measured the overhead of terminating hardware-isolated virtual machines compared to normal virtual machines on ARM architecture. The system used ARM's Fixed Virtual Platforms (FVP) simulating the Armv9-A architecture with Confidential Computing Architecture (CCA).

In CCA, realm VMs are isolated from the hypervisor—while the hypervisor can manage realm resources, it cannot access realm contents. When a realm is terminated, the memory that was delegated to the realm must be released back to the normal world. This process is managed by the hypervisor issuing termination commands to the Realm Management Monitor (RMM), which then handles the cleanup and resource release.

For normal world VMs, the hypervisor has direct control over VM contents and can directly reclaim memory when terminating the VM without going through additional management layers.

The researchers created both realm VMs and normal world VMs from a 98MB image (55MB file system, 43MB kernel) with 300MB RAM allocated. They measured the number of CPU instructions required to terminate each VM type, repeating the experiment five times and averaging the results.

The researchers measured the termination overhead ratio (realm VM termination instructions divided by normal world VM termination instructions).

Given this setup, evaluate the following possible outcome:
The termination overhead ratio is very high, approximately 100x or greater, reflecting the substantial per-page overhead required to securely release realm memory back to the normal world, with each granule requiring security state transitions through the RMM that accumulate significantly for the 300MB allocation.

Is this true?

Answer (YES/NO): NO